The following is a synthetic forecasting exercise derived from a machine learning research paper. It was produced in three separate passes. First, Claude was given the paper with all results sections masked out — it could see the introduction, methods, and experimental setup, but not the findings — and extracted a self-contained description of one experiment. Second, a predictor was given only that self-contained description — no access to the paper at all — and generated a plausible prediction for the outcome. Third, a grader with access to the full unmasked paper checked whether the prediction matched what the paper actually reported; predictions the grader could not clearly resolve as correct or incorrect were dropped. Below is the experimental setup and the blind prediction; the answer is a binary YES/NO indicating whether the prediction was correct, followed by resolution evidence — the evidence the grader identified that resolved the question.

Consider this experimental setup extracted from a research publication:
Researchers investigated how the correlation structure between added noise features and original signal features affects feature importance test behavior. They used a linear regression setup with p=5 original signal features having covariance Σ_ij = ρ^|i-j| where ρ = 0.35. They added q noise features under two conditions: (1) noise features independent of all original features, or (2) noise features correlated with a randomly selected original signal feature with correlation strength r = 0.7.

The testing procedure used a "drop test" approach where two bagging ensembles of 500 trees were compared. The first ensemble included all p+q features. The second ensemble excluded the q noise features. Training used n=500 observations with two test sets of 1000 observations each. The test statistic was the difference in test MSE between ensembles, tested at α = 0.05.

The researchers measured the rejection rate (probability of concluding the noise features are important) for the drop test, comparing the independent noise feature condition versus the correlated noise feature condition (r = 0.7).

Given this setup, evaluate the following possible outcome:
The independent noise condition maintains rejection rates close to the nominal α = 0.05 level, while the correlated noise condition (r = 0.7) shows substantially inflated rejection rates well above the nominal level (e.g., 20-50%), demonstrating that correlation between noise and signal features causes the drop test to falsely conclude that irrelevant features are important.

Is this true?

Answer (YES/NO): NO